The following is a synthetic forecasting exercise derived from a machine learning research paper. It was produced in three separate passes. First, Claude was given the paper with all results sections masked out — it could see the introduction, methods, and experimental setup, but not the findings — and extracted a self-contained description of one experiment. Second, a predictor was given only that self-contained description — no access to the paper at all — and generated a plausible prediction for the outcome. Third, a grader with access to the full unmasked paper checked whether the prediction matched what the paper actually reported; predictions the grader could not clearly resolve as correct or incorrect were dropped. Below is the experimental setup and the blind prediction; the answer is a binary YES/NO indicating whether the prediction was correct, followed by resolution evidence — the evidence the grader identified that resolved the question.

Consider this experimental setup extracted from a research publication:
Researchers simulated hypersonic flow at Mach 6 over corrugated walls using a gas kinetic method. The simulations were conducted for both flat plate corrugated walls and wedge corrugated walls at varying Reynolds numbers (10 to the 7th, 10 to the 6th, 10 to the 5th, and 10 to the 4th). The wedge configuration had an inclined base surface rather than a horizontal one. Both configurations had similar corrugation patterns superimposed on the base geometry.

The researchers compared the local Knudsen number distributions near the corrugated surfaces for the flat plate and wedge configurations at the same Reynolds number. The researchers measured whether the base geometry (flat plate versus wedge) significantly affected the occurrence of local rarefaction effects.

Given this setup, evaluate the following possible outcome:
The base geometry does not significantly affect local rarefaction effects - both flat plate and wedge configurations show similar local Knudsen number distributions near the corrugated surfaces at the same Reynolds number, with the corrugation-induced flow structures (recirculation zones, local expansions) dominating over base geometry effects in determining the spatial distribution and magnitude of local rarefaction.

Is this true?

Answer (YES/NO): YES